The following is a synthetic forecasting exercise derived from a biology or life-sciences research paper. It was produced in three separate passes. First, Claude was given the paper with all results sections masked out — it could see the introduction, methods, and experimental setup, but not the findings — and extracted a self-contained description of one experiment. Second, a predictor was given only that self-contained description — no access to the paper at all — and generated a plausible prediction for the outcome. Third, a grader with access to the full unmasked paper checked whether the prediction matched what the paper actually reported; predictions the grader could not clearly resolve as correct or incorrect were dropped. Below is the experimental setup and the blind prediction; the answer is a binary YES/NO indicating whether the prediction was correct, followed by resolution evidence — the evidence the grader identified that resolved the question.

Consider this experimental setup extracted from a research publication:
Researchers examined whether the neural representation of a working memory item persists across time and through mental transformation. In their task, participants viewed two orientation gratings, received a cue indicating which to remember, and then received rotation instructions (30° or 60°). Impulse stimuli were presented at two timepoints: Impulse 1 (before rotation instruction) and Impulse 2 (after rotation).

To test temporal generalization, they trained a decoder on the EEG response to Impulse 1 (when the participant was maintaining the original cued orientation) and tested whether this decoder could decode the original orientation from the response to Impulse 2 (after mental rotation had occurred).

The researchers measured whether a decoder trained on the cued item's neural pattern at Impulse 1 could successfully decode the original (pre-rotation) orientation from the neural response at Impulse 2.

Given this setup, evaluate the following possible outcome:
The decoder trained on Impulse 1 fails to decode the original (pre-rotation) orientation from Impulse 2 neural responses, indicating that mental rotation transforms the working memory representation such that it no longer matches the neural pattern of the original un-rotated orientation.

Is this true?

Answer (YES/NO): NO